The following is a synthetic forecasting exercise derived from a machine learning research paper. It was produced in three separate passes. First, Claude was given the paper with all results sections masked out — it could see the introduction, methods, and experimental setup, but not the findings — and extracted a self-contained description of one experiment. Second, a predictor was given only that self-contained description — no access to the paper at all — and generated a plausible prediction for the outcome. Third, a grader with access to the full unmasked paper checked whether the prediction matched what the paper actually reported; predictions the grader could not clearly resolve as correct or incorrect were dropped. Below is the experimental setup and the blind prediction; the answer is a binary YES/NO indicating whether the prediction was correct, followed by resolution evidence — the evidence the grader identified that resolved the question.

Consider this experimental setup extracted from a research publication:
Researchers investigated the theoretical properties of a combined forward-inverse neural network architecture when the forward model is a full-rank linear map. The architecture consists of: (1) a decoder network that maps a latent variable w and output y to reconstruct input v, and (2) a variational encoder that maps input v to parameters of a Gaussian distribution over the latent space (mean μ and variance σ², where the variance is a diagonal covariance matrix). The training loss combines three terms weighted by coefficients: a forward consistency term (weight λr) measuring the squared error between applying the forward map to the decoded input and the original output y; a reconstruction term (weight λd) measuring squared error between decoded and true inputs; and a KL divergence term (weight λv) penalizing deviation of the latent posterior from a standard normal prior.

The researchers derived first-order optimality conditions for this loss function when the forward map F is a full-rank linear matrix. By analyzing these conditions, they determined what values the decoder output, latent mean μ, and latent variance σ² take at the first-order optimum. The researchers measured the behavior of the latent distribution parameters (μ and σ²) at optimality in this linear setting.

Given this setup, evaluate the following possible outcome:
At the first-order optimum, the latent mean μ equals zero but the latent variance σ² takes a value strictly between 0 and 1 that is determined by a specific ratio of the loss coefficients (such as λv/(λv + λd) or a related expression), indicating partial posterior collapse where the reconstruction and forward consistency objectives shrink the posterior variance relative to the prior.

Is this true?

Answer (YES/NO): NO